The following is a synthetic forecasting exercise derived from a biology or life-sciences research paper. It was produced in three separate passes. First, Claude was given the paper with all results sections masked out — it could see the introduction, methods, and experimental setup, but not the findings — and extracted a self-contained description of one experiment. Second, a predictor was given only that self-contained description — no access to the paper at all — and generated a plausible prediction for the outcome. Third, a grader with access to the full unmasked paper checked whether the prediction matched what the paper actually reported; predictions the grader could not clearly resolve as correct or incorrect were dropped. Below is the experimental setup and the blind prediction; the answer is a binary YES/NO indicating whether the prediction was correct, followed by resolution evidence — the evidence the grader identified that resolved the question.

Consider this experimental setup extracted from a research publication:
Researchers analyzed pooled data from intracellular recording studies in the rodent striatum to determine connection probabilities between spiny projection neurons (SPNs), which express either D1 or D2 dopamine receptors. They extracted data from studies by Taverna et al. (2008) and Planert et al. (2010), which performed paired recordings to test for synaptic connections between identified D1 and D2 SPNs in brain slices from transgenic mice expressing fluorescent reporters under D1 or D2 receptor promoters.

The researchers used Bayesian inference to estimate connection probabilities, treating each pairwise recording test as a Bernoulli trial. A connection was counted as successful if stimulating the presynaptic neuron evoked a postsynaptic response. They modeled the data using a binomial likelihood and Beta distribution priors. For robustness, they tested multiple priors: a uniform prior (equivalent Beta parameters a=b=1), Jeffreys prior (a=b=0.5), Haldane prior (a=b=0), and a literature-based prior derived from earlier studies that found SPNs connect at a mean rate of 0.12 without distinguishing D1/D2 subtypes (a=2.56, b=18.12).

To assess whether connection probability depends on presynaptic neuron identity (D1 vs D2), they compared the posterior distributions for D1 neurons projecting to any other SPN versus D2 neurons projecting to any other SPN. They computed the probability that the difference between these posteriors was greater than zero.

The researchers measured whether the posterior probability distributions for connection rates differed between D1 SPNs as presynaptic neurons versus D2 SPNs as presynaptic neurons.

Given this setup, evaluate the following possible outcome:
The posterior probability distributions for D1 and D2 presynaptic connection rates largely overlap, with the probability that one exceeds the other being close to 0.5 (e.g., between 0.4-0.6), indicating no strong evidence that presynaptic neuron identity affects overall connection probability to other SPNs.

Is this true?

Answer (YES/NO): NO